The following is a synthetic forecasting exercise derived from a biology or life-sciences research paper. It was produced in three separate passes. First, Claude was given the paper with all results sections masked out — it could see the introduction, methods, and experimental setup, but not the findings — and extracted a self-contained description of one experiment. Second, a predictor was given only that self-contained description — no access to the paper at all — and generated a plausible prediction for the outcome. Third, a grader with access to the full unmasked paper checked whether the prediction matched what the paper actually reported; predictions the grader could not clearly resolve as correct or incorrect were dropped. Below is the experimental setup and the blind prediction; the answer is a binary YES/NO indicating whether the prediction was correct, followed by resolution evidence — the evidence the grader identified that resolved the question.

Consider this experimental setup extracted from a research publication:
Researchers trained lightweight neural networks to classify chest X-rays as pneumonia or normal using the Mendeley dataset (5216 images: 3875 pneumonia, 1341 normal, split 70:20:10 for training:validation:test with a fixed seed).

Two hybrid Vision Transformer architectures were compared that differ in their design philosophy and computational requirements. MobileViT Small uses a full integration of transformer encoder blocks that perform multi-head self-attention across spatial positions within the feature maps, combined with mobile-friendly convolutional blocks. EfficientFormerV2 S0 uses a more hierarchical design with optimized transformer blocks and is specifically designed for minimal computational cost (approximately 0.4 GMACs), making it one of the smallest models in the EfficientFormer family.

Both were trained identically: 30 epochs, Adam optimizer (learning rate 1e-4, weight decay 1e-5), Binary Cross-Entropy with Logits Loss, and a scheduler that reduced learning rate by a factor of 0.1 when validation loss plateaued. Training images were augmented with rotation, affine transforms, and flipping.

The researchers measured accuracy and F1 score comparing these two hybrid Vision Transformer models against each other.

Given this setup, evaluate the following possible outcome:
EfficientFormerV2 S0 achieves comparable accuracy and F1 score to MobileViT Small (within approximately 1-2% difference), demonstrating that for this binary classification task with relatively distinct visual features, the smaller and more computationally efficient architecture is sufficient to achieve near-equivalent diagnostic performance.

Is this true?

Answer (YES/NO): NO